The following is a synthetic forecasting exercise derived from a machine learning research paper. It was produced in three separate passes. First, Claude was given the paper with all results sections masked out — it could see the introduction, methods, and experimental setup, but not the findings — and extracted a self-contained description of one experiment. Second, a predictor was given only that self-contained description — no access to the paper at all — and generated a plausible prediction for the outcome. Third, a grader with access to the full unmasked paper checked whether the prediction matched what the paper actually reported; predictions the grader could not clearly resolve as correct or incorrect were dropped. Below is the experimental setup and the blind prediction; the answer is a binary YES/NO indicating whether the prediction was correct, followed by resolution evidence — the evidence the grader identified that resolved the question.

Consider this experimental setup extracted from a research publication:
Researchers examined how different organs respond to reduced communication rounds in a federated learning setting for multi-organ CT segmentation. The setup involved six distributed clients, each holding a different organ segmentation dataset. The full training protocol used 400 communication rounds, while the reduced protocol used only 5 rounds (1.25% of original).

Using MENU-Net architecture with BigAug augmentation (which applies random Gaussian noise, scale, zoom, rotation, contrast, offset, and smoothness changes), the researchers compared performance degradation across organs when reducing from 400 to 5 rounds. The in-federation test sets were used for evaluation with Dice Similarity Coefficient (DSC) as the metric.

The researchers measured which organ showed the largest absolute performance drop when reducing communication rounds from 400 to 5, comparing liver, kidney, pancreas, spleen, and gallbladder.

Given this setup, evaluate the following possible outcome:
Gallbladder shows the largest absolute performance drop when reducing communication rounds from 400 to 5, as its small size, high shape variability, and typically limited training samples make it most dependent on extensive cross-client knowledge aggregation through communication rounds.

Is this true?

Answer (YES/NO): YES